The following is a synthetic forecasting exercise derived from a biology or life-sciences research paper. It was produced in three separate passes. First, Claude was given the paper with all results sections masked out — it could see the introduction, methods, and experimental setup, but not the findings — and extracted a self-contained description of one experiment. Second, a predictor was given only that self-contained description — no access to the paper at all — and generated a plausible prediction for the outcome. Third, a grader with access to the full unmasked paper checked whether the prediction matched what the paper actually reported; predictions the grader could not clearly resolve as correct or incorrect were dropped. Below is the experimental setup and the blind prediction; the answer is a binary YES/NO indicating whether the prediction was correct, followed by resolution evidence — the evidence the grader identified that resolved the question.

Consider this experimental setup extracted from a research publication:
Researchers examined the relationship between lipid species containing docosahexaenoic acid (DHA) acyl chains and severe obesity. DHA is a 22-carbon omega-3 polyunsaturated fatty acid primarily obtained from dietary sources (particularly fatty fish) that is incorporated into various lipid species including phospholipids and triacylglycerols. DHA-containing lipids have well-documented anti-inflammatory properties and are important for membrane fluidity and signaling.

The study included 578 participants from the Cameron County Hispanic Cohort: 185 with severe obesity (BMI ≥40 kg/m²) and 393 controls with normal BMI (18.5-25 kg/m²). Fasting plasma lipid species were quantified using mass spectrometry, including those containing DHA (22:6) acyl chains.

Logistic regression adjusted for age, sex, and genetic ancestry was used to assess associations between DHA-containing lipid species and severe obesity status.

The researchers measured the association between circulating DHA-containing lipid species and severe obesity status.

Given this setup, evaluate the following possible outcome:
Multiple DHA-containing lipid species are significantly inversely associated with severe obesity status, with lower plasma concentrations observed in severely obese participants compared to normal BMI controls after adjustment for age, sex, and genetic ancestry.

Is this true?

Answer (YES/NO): YES